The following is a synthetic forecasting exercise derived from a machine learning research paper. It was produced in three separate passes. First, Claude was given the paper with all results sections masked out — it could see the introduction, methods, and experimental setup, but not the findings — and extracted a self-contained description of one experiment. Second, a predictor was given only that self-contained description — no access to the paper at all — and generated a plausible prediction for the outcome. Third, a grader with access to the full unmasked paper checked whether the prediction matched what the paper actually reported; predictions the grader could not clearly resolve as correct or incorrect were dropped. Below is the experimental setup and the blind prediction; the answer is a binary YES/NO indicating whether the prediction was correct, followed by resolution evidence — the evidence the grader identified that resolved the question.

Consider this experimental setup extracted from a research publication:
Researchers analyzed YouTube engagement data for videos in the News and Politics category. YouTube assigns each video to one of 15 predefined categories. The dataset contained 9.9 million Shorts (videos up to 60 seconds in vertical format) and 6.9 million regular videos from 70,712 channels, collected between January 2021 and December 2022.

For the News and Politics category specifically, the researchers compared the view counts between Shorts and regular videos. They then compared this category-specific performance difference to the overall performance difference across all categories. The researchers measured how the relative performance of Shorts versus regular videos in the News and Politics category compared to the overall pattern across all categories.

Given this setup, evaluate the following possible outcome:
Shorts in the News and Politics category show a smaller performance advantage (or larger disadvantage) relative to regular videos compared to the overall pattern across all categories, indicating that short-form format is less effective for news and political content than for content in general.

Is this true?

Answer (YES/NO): YES